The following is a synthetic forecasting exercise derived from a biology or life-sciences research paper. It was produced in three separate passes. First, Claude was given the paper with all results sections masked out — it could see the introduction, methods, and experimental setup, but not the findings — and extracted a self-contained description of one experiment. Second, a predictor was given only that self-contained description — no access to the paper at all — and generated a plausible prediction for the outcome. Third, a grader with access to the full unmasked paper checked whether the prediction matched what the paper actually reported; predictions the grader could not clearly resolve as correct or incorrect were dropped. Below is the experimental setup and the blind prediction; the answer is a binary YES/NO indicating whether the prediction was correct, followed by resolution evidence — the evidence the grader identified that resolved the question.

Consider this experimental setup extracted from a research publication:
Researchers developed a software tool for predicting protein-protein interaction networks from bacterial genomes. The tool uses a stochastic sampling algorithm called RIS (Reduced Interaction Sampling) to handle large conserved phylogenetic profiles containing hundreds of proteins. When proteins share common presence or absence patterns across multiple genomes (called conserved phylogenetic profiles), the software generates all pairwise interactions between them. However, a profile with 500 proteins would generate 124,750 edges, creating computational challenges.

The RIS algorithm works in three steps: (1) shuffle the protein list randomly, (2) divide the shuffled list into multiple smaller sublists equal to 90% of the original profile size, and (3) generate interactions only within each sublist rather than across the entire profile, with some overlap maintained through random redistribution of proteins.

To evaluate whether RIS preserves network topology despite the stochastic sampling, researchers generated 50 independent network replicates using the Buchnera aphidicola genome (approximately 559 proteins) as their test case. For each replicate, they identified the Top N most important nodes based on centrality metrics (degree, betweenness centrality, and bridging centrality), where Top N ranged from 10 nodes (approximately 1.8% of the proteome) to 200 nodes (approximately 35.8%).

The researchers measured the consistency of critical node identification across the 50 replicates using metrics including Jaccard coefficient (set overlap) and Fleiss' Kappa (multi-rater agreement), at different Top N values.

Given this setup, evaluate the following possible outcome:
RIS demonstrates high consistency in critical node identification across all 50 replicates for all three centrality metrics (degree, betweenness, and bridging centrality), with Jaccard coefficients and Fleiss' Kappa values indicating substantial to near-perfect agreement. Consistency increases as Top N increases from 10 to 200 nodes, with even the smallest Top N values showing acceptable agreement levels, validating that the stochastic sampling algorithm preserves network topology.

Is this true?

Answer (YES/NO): NO